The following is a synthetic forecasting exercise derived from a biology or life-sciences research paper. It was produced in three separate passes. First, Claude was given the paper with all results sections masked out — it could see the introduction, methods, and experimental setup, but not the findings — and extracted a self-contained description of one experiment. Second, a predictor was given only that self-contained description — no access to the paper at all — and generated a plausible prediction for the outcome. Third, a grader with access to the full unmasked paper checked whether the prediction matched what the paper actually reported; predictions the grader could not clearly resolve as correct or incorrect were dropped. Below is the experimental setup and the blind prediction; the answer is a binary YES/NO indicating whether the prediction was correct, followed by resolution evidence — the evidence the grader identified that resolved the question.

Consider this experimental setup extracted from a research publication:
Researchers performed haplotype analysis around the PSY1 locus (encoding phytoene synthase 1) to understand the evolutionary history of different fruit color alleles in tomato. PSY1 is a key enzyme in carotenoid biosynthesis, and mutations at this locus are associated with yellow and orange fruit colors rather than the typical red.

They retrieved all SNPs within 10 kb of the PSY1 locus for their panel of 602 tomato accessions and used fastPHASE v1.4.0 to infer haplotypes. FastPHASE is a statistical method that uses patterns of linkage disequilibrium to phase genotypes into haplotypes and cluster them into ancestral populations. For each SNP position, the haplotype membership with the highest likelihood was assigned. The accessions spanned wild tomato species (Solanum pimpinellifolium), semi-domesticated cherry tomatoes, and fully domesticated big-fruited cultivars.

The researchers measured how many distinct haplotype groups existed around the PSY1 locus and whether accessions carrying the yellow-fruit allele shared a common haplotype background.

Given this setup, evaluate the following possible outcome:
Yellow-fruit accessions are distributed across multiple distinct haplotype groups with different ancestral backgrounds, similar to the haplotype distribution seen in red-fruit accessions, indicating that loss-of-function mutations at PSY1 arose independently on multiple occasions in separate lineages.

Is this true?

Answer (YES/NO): NO